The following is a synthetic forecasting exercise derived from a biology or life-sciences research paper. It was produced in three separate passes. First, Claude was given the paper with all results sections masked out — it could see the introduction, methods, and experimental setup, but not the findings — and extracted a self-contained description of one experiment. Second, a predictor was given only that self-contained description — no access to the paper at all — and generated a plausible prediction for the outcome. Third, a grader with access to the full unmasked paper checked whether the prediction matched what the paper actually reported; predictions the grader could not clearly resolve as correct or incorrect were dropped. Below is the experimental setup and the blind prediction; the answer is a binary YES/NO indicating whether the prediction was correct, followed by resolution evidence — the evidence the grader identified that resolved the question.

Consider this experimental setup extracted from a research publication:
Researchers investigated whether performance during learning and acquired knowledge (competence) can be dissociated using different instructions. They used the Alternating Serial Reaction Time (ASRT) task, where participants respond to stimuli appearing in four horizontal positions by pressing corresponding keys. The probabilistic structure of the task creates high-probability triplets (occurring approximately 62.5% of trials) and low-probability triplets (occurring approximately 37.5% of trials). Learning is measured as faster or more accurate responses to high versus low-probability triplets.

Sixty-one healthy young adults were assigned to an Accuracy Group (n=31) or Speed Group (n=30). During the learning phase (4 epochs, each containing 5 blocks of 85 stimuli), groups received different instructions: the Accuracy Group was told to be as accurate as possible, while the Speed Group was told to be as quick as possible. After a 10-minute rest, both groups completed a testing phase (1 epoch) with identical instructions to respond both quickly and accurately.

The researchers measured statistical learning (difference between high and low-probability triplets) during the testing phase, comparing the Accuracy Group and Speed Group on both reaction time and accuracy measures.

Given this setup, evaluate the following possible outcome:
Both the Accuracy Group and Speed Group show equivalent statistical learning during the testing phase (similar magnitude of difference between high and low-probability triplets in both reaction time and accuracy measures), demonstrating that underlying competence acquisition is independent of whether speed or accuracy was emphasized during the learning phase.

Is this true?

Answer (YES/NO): YES